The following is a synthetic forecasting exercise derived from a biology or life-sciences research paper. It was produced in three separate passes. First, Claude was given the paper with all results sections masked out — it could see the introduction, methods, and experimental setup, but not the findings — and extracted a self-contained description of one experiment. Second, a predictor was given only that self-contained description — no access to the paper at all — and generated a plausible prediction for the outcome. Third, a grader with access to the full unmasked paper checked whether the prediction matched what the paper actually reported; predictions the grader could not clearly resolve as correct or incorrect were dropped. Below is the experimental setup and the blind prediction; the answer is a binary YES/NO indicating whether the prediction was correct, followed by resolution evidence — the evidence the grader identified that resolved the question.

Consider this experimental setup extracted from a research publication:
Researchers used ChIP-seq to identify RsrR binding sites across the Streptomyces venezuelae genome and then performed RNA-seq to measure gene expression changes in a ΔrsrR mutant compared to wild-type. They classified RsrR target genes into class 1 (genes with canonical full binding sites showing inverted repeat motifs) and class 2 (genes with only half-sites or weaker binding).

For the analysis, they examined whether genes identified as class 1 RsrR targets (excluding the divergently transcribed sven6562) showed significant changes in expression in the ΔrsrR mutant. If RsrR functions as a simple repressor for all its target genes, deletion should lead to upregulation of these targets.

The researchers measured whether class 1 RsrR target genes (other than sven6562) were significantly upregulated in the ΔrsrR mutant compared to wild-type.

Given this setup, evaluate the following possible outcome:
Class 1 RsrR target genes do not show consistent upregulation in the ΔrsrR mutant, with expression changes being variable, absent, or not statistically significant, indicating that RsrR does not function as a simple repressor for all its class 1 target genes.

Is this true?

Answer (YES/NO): YES